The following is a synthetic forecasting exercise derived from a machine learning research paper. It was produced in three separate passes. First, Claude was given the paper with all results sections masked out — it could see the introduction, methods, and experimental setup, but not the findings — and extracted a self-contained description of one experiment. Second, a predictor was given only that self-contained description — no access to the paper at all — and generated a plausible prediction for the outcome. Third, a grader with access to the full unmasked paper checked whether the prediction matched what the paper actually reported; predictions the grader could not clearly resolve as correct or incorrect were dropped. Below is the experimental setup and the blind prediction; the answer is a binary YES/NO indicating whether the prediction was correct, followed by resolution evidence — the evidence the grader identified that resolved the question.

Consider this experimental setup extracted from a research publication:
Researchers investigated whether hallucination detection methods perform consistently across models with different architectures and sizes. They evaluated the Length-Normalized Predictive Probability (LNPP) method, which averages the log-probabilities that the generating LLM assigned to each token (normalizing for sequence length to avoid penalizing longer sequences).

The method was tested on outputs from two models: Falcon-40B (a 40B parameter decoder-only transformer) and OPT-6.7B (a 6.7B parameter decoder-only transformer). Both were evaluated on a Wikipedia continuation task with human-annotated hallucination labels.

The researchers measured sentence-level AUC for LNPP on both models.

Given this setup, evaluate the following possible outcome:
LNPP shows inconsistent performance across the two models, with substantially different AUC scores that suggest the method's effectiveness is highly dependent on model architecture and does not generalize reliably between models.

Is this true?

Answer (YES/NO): YES